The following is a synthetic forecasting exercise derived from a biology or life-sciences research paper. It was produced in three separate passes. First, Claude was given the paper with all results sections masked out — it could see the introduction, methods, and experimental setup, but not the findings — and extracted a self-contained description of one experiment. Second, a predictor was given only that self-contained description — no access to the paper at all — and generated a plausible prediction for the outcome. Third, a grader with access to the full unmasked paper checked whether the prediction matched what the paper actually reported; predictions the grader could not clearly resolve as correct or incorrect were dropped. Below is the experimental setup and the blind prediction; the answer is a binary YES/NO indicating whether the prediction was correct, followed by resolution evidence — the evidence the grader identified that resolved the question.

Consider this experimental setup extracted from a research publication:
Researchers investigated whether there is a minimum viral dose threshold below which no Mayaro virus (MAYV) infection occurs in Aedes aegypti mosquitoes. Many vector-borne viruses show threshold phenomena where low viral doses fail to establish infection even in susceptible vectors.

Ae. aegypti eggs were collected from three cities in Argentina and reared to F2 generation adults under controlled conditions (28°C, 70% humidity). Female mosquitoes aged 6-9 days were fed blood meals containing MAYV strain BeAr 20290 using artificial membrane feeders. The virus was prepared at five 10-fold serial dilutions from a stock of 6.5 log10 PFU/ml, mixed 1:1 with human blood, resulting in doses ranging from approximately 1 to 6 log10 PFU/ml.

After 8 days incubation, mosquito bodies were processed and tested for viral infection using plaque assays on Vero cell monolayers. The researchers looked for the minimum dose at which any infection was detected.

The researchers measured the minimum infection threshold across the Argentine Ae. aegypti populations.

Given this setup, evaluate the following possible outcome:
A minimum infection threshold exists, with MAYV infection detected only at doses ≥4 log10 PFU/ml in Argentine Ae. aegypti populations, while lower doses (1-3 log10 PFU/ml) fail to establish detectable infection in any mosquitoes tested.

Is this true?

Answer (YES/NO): NO